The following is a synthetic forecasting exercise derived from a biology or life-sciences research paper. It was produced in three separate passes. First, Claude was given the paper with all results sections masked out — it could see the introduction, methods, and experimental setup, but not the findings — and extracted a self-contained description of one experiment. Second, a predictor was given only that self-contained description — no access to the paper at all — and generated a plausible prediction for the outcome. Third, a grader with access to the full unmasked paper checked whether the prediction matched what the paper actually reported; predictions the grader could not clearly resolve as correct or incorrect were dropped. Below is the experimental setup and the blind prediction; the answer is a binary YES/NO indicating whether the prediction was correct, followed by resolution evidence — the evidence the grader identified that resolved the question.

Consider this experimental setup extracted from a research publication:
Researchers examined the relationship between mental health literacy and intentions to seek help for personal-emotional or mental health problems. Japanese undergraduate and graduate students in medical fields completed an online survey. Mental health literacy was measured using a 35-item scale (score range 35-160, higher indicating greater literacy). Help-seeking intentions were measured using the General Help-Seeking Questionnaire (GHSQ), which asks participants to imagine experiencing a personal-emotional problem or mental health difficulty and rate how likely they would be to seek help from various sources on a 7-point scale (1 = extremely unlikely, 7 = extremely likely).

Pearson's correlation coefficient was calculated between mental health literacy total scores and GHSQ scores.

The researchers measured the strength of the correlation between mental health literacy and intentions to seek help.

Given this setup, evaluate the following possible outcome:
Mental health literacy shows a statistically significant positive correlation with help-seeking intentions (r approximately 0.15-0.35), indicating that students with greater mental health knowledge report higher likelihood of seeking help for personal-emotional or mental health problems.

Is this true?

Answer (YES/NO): NO